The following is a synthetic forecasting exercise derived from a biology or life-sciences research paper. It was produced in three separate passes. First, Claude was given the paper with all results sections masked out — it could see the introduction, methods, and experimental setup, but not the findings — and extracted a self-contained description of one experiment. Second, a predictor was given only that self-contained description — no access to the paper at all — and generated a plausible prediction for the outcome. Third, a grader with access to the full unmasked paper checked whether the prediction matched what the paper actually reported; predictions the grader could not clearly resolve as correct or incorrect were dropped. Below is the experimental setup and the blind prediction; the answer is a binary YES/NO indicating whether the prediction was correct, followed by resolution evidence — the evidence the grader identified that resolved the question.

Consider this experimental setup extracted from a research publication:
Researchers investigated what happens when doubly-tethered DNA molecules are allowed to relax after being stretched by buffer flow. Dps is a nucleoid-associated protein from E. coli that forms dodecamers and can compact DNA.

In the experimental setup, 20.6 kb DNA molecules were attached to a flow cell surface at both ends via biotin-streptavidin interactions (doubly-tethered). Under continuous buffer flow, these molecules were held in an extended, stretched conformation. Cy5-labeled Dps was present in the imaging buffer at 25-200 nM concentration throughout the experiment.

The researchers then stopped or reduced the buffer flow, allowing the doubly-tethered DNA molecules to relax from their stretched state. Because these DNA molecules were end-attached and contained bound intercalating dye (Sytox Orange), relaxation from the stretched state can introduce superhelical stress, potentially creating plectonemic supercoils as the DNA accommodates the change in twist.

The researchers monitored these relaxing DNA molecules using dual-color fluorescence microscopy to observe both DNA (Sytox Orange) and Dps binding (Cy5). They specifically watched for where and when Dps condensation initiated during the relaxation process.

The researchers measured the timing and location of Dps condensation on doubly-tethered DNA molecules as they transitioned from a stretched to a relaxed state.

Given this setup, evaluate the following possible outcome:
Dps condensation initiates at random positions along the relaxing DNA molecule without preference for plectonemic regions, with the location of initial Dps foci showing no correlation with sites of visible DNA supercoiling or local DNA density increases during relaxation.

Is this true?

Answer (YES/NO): NO